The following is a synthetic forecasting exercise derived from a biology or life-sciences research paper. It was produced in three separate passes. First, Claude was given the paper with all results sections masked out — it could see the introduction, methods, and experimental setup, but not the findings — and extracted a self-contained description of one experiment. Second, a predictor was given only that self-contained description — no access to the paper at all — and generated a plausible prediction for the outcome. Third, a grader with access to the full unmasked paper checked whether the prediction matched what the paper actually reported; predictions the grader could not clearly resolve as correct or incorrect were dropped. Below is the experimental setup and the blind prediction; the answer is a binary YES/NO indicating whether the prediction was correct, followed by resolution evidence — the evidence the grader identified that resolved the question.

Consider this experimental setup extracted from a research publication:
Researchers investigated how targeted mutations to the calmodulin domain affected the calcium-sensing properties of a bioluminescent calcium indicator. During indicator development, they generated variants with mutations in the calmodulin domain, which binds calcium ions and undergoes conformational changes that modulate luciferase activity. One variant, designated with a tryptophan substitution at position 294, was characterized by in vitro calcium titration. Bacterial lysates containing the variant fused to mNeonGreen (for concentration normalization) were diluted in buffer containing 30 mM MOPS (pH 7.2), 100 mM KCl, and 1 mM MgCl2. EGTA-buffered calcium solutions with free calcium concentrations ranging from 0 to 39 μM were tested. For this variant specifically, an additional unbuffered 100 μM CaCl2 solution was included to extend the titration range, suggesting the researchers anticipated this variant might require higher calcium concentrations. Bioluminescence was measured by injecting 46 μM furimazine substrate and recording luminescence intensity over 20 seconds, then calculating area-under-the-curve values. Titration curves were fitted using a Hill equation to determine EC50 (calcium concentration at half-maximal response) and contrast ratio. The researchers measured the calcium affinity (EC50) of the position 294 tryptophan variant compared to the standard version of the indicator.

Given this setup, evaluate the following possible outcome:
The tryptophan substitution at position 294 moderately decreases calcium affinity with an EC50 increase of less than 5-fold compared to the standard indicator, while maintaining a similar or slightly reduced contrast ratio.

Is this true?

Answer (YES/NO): NO